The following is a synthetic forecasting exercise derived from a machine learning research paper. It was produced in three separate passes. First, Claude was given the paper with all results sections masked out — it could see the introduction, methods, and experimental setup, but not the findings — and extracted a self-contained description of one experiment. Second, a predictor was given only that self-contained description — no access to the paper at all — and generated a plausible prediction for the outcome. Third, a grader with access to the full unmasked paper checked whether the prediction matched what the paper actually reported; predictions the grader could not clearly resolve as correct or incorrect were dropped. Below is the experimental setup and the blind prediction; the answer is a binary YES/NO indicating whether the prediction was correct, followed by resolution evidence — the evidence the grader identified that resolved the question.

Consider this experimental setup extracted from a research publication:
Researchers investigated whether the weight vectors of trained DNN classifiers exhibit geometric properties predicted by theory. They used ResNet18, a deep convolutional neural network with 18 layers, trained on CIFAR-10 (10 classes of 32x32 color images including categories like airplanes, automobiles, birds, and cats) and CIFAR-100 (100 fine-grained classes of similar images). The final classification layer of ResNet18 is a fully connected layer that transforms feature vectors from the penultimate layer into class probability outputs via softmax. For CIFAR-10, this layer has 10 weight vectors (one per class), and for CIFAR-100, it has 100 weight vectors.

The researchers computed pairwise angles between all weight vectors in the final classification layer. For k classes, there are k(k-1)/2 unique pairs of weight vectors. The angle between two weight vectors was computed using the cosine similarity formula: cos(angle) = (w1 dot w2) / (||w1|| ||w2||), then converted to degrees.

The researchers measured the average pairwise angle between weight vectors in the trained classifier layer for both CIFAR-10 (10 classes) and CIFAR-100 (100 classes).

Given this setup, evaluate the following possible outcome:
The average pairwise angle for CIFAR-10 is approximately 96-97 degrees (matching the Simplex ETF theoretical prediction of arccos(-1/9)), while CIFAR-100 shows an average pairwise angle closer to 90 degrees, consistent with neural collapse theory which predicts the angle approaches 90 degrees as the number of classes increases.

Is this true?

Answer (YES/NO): NO